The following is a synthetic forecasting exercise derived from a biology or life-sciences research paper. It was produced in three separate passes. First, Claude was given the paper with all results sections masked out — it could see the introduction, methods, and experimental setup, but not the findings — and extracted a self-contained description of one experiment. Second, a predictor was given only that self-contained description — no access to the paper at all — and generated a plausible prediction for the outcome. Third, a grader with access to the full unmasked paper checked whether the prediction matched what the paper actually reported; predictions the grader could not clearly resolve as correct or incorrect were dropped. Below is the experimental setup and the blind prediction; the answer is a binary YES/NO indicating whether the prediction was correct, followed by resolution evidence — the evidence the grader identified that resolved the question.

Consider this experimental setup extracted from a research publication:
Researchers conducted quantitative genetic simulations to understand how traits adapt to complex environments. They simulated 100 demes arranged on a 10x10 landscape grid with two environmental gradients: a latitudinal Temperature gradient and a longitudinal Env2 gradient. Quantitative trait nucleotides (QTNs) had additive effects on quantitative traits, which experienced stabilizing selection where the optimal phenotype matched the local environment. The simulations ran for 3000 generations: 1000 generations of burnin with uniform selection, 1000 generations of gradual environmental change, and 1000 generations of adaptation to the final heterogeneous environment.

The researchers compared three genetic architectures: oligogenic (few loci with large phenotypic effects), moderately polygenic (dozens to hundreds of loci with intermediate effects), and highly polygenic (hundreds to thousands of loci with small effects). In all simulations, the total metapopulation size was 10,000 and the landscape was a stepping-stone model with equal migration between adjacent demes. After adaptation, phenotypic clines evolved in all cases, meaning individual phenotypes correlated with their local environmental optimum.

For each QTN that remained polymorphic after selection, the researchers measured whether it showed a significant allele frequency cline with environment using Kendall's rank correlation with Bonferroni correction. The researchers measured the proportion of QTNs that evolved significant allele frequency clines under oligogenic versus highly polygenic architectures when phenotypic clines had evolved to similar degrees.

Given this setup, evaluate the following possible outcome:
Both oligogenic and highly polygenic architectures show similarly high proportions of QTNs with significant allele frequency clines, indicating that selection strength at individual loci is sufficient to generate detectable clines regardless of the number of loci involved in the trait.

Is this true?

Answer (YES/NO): NO